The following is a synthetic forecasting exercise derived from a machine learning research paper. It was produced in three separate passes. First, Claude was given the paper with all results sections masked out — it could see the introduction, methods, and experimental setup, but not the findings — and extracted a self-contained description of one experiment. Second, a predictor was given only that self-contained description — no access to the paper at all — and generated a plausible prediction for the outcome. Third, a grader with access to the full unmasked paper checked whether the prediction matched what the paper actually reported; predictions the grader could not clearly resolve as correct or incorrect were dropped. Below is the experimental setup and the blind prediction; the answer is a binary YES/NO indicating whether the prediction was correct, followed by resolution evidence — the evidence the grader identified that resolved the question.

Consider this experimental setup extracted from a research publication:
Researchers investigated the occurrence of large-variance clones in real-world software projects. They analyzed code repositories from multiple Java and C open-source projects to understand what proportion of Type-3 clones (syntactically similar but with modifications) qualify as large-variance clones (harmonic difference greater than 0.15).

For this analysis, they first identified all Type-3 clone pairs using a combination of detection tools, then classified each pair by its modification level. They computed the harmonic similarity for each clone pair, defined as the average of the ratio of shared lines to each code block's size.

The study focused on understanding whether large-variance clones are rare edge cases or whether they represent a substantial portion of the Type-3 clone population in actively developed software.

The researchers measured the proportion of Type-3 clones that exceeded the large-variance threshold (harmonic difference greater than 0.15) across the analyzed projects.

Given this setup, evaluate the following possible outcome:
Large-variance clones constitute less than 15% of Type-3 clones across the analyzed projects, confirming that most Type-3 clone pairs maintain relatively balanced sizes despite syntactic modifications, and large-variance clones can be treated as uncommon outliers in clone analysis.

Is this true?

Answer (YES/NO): NO